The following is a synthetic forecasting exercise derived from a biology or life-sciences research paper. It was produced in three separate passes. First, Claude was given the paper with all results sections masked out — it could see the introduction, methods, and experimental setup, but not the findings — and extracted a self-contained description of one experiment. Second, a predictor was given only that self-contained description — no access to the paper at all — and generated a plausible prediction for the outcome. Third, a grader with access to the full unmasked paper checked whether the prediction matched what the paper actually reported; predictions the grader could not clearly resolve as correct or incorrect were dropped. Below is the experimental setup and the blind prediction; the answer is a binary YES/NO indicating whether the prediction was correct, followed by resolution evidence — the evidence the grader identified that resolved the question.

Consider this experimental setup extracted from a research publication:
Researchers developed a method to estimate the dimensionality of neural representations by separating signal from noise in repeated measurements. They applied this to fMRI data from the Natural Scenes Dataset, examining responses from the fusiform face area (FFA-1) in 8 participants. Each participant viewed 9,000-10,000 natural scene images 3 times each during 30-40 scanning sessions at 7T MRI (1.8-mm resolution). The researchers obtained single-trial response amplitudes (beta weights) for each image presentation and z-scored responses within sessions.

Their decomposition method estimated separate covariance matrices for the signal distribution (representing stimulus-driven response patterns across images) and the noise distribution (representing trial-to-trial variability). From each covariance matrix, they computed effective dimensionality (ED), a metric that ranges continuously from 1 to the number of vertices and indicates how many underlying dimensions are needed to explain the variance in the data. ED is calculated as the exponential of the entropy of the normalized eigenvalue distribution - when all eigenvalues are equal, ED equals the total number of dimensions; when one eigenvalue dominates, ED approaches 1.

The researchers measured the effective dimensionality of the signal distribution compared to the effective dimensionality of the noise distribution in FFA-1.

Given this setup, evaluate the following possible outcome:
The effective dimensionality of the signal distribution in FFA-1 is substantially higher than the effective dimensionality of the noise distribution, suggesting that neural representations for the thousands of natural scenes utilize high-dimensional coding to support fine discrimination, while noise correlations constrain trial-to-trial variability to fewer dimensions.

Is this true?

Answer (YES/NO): NO